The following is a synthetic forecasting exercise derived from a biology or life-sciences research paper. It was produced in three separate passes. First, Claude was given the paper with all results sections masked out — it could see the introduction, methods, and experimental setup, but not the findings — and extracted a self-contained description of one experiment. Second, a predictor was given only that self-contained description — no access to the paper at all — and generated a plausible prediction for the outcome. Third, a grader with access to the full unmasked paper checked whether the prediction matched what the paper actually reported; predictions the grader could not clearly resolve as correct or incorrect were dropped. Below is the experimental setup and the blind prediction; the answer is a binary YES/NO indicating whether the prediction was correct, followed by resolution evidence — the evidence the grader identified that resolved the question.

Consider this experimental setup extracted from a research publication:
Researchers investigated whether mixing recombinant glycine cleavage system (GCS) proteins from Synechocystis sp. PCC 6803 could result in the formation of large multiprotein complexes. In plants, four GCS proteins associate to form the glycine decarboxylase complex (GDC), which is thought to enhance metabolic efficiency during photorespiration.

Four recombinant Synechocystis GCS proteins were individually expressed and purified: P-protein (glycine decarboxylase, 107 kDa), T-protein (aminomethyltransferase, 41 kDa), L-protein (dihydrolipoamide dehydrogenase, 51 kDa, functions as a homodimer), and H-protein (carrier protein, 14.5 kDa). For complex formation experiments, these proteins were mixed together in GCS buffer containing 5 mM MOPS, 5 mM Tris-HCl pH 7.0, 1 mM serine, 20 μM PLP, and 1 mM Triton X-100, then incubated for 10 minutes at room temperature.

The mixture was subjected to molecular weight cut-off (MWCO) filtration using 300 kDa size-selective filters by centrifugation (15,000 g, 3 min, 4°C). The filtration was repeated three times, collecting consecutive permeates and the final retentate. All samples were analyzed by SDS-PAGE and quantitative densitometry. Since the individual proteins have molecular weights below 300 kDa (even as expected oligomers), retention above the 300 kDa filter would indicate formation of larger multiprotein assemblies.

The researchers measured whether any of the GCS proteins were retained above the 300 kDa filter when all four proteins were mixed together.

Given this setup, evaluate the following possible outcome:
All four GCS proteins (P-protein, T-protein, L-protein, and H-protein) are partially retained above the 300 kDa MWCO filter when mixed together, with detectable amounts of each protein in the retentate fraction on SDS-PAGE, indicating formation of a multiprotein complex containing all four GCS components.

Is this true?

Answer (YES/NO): YES